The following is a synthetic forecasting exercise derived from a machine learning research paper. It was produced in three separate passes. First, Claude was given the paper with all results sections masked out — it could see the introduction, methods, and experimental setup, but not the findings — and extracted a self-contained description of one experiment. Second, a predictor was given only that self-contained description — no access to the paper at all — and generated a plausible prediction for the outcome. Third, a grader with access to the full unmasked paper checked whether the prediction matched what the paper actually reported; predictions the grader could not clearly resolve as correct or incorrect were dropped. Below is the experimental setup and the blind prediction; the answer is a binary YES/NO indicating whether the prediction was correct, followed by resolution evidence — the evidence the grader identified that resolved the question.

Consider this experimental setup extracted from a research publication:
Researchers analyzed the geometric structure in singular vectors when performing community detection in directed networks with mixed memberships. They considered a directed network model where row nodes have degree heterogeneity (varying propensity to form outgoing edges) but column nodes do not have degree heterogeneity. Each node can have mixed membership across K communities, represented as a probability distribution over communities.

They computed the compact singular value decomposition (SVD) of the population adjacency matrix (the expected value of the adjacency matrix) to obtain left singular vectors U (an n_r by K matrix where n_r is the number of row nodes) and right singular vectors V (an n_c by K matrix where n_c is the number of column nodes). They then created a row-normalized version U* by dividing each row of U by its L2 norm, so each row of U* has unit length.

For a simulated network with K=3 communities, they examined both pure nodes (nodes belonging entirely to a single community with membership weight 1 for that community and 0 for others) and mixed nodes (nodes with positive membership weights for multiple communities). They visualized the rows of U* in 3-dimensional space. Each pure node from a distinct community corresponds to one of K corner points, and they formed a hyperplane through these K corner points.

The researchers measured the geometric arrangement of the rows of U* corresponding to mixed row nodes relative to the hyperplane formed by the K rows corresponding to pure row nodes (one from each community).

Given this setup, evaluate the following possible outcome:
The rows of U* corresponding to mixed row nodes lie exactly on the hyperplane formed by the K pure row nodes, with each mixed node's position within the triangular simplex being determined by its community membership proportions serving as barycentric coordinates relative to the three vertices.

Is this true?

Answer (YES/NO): NO